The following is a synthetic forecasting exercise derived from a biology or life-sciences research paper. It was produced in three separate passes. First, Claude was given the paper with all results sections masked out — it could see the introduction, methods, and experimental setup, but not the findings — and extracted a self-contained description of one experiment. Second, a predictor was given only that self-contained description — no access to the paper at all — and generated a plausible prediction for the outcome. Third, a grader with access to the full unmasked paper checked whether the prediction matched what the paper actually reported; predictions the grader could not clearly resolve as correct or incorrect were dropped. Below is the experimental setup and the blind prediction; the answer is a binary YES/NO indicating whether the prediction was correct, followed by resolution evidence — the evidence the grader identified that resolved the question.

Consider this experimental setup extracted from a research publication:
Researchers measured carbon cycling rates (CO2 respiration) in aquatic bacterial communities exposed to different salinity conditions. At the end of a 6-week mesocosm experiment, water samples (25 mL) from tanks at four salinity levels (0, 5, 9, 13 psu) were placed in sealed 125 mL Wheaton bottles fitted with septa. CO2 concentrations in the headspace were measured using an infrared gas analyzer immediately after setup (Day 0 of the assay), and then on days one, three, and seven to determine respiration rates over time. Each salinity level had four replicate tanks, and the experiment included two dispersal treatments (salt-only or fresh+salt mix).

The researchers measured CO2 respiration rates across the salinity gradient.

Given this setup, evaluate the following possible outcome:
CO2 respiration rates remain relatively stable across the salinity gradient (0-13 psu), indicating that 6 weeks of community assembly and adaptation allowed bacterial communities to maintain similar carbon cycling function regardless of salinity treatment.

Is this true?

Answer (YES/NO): NO